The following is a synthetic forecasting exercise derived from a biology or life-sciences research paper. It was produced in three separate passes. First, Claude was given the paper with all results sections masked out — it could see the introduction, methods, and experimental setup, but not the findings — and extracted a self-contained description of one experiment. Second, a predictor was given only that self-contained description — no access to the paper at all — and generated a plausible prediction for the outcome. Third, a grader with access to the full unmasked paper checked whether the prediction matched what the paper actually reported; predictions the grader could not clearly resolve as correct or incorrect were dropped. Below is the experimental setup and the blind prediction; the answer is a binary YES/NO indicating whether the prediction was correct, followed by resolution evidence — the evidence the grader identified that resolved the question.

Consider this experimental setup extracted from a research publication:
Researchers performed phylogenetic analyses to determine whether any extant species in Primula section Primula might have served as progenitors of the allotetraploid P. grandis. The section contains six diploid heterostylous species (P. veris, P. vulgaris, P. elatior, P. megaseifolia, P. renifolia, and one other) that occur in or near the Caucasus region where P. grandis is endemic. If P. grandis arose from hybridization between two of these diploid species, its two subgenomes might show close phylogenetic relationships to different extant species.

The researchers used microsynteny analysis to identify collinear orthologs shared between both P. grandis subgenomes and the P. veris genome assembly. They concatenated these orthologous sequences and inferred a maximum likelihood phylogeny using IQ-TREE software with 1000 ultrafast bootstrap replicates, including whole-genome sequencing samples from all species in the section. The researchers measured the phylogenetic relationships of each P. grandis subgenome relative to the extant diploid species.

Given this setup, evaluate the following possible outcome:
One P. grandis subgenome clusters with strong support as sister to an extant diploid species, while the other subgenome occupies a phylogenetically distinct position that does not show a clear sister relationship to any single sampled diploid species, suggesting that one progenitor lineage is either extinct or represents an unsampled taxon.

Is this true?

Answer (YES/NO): NO